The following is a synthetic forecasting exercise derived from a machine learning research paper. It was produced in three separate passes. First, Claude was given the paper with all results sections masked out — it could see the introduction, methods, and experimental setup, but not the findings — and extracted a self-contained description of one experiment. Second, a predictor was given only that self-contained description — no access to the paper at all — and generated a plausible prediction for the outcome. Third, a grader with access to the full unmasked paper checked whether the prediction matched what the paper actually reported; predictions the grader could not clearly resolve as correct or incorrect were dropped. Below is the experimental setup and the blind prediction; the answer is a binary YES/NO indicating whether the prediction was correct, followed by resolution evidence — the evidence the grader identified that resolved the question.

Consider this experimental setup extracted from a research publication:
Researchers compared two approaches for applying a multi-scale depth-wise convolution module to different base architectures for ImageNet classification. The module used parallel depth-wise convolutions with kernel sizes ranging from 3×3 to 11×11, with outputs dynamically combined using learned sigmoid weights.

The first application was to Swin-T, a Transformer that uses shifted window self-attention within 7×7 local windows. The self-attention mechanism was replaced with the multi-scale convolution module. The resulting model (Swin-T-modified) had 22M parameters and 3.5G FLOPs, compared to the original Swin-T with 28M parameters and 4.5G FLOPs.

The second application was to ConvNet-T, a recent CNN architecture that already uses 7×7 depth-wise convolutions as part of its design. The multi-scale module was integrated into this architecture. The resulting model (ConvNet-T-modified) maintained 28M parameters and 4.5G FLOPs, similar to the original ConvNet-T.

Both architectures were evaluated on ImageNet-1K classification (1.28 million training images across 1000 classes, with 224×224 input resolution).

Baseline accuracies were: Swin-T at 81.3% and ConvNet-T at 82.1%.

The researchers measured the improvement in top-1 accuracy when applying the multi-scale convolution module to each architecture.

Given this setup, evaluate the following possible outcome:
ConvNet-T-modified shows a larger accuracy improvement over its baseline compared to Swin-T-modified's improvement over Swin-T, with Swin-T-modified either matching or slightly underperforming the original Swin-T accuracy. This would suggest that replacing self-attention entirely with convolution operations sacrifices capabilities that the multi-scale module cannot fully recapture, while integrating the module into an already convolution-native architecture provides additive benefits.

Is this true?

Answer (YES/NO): NO